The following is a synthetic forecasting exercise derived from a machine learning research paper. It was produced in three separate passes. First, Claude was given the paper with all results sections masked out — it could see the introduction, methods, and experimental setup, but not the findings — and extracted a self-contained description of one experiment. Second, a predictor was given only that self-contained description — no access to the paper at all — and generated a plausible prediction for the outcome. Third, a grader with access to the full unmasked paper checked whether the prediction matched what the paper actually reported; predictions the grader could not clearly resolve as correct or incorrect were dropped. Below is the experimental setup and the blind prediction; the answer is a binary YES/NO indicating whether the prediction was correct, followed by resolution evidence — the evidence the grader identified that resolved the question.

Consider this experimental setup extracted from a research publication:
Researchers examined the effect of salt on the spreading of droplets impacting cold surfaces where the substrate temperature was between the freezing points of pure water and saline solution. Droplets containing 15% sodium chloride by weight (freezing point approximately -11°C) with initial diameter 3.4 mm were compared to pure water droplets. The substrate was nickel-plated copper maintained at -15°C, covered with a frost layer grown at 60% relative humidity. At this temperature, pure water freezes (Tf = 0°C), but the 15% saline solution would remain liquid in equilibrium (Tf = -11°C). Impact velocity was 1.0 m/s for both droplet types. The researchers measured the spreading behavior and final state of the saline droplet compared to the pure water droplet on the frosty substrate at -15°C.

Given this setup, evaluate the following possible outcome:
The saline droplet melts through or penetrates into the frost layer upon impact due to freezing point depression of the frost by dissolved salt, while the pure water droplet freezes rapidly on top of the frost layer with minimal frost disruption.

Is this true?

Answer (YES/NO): NO